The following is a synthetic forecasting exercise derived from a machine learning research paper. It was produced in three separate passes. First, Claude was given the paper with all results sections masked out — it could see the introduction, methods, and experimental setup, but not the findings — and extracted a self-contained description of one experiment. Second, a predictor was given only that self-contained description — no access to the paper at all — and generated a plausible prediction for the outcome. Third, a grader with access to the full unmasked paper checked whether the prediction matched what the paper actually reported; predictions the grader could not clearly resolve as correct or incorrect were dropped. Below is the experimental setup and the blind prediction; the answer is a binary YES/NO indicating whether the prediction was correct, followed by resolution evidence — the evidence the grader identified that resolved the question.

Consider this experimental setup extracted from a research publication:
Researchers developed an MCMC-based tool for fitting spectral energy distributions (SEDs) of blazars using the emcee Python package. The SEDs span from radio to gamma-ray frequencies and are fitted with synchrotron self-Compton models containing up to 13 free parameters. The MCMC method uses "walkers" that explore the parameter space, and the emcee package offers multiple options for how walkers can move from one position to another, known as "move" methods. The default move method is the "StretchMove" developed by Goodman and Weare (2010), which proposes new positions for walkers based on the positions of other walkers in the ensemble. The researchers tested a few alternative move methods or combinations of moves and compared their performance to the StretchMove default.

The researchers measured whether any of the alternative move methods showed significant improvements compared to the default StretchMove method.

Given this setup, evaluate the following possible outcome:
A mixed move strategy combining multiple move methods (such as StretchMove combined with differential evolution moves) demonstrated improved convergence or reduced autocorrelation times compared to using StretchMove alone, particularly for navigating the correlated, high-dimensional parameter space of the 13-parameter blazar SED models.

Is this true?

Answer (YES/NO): NO